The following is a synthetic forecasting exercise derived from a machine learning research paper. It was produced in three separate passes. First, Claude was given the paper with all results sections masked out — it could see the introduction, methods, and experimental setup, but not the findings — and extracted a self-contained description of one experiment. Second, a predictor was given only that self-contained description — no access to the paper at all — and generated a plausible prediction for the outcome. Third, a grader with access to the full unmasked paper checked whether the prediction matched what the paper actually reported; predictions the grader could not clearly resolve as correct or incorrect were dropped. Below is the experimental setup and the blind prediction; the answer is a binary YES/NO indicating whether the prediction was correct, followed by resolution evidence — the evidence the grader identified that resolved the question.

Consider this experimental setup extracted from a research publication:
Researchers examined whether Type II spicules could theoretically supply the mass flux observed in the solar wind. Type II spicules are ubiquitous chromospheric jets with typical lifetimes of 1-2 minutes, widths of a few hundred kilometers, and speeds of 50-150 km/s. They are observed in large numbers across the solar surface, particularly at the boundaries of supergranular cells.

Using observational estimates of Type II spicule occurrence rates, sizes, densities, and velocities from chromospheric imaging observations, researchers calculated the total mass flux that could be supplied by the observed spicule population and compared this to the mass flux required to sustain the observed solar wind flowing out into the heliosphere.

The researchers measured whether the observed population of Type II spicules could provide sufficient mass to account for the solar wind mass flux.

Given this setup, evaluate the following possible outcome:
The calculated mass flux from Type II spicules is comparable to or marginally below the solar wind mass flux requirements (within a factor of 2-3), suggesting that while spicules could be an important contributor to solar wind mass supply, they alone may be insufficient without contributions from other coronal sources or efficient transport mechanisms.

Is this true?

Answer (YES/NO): NO